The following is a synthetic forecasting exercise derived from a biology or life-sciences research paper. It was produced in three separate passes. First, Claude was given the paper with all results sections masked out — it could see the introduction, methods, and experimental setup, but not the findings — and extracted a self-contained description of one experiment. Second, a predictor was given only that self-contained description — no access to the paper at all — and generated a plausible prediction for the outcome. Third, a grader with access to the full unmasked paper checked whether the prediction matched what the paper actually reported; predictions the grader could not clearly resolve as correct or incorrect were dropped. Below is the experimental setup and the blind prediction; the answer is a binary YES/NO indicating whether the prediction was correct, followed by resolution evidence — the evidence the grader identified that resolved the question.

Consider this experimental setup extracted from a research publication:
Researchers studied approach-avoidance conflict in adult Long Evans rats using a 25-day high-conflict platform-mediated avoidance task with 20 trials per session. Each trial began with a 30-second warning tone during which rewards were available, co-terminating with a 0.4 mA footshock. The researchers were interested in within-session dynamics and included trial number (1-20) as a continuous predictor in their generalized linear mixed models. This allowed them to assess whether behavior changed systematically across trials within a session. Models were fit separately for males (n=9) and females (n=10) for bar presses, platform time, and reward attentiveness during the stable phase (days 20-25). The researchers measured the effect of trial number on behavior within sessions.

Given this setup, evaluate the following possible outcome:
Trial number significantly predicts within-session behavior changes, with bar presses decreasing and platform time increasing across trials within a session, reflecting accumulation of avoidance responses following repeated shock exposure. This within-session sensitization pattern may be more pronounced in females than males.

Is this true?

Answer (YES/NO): NO